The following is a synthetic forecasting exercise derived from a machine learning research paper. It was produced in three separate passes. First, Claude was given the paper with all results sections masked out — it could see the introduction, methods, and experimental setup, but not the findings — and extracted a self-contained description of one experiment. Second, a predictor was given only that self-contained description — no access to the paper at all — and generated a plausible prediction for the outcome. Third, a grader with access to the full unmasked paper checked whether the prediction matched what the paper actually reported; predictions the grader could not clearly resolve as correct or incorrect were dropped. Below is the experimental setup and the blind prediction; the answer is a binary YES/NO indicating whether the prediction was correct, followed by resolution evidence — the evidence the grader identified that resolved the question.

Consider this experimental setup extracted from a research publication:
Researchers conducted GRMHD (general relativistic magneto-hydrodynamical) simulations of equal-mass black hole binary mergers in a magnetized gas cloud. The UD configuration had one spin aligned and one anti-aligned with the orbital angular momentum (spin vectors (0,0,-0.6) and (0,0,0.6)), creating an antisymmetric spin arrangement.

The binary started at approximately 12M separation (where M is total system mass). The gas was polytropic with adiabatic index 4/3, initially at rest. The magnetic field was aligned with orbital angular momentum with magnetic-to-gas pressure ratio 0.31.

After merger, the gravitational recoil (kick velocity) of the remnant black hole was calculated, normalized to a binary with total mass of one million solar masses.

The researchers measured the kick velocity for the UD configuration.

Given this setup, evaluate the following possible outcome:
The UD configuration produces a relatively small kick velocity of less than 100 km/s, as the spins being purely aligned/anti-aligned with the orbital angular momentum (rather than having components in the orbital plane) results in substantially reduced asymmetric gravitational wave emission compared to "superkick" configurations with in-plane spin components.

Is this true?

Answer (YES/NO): NO